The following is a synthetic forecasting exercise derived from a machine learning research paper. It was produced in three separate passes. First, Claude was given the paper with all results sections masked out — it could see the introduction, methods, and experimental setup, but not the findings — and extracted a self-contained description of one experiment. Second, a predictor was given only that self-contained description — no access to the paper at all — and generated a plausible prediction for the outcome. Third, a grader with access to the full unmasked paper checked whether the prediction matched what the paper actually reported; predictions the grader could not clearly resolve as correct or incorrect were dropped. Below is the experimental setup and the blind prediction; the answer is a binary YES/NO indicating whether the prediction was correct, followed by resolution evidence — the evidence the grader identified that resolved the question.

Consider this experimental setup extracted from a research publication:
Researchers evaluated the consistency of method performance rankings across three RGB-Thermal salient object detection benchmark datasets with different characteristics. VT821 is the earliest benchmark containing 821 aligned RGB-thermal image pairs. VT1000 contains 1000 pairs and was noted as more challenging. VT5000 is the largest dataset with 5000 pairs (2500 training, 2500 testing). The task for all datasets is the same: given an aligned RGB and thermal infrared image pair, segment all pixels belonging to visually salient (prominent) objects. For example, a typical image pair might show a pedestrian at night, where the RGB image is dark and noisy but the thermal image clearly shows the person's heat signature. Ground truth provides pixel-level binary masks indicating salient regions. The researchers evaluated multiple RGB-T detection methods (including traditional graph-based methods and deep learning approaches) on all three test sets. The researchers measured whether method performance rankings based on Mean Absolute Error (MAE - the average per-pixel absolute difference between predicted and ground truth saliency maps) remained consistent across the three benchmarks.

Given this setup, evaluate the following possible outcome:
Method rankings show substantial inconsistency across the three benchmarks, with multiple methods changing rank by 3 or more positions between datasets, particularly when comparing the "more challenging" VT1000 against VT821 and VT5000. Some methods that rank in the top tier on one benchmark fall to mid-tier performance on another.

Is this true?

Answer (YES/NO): NO